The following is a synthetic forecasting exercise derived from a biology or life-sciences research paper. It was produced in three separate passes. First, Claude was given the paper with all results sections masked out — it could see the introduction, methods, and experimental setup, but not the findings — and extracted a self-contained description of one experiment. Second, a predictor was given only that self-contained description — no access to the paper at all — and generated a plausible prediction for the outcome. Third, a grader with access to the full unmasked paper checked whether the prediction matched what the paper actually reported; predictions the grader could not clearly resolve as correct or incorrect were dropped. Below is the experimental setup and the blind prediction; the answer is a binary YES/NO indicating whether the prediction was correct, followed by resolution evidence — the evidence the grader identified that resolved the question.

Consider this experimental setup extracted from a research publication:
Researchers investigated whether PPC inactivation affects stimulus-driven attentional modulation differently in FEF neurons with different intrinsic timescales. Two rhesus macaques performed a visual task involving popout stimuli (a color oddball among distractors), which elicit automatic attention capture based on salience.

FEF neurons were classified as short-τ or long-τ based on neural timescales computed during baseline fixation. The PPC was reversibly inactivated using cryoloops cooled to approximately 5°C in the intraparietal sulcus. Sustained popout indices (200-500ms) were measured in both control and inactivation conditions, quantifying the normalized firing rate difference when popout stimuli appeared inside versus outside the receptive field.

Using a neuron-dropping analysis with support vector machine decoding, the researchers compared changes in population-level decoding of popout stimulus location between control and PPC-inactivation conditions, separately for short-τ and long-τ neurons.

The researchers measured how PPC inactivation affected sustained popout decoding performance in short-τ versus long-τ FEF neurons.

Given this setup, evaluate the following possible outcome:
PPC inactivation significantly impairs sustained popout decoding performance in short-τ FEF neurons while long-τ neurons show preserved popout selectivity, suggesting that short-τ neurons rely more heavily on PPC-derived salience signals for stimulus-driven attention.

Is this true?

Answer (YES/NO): NO